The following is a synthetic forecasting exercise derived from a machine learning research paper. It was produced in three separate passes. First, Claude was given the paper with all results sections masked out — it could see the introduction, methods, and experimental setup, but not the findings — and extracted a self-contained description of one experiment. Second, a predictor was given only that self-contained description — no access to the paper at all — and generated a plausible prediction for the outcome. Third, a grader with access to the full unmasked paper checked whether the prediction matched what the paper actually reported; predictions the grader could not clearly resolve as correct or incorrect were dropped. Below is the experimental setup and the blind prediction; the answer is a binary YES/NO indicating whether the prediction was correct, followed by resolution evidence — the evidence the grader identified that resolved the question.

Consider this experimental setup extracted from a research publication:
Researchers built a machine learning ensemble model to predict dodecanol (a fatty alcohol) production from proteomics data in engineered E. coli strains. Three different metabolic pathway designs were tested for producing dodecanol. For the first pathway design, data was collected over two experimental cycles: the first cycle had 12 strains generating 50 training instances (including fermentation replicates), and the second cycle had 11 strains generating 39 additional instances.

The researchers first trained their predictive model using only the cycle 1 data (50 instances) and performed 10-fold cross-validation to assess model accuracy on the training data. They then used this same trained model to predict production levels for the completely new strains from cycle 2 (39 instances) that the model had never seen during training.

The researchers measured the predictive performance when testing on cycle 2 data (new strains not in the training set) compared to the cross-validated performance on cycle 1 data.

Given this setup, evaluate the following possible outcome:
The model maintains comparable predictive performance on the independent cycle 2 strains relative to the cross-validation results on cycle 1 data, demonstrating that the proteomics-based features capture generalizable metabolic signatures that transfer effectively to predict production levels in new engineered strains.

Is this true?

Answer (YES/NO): NO